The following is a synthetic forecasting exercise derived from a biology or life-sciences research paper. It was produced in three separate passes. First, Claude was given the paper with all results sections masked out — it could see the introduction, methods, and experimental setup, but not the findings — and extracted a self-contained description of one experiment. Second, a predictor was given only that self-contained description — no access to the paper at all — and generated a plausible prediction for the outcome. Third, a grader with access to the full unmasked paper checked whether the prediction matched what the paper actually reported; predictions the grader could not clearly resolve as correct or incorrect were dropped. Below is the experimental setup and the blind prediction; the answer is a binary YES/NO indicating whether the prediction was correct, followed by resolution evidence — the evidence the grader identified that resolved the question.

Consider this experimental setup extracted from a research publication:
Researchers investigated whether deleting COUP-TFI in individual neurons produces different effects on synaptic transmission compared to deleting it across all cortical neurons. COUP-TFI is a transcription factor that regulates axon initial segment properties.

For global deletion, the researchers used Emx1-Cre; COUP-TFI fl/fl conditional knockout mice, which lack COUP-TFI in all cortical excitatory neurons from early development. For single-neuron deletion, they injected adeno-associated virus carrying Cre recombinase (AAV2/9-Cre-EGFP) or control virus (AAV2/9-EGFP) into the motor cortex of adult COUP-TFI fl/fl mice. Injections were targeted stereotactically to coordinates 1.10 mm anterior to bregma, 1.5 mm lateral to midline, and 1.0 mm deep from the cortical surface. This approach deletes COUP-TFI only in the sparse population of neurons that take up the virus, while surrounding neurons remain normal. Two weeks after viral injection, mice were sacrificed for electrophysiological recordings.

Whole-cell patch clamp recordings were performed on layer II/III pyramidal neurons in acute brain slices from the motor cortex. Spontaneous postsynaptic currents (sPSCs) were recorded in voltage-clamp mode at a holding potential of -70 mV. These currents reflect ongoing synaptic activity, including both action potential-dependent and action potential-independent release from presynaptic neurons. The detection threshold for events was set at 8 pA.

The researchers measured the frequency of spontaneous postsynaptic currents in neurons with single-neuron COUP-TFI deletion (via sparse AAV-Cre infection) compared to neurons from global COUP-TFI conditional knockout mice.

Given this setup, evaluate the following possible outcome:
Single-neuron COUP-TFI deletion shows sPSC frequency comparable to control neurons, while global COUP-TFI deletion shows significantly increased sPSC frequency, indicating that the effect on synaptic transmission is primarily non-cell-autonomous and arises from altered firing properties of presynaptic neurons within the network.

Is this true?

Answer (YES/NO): NO